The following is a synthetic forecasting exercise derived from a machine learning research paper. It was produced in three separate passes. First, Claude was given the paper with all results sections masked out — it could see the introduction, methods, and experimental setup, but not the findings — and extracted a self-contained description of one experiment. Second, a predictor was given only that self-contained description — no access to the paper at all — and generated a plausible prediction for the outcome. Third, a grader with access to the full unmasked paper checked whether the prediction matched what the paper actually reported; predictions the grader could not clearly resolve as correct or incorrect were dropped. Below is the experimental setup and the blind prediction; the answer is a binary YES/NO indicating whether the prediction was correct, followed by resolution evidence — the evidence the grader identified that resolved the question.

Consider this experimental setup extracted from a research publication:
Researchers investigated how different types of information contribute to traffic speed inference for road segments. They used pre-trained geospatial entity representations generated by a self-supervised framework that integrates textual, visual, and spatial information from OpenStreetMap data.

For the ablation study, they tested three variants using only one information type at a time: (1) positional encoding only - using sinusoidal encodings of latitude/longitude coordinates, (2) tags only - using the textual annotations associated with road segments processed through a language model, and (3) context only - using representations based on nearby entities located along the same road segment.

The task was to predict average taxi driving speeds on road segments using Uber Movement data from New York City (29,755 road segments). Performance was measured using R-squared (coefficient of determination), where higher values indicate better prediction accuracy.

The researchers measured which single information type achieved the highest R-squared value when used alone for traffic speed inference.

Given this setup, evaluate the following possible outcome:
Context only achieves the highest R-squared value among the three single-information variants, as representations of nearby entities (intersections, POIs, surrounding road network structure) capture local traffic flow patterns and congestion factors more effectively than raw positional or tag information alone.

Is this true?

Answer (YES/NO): YES